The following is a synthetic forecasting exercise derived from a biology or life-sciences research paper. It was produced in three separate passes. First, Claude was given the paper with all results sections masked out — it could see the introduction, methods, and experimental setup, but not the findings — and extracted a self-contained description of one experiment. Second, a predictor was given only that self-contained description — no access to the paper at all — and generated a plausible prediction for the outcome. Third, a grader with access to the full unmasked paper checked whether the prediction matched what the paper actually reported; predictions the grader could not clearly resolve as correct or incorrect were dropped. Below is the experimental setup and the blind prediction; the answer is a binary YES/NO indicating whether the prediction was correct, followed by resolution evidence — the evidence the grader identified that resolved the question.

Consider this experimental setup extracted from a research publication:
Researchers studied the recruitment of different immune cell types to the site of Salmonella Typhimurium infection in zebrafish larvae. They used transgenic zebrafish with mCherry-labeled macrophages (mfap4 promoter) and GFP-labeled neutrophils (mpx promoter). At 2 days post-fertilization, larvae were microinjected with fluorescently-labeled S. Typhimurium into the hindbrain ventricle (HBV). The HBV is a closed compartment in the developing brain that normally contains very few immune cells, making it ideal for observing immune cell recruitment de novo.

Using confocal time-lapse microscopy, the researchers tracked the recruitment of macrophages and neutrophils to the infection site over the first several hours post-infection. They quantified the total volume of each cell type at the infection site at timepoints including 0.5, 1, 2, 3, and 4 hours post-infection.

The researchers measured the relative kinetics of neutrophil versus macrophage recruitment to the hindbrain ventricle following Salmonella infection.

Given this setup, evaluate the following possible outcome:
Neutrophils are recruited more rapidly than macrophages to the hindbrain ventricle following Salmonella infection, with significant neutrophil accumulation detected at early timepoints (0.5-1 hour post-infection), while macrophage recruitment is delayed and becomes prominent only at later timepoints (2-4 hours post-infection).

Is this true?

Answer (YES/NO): NO